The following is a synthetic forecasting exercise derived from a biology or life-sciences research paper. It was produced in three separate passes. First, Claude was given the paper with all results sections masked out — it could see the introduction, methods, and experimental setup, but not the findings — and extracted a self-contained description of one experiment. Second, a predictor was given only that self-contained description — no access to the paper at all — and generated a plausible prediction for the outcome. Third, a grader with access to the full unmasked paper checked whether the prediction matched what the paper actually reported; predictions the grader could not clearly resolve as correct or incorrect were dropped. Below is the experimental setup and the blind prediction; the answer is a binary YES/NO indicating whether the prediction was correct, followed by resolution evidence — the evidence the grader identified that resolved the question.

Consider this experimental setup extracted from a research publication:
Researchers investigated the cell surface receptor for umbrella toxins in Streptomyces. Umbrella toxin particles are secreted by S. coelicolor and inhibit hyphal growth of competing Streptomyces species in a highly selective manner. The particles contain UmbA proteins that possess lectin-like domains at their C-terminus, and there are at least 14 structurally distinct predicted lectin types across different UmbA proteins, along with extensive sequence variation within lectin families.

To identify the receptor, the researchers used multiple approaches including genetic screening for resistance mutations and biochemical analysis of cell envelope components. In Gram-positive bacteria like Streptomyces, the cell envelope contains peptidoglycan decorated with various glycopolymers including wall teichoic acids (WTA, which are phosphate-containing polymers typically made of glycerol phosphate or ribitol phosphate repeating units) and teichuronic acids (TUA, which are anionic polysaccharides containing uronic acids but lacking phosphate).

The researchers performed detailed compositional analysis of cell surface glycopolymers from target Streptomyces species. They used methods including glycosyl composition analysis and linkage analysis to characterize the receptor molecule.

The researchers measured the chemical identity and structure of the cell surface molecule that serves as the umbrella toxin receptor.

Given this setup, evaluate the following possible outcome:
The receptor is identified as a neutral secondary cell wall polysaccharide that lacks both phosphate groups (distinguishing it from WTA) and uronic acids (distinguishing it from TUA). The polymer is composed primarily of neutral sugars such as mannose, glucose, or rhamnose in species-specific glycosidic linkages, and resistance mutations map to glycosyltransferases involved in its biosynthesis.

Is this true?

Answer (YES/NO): NO